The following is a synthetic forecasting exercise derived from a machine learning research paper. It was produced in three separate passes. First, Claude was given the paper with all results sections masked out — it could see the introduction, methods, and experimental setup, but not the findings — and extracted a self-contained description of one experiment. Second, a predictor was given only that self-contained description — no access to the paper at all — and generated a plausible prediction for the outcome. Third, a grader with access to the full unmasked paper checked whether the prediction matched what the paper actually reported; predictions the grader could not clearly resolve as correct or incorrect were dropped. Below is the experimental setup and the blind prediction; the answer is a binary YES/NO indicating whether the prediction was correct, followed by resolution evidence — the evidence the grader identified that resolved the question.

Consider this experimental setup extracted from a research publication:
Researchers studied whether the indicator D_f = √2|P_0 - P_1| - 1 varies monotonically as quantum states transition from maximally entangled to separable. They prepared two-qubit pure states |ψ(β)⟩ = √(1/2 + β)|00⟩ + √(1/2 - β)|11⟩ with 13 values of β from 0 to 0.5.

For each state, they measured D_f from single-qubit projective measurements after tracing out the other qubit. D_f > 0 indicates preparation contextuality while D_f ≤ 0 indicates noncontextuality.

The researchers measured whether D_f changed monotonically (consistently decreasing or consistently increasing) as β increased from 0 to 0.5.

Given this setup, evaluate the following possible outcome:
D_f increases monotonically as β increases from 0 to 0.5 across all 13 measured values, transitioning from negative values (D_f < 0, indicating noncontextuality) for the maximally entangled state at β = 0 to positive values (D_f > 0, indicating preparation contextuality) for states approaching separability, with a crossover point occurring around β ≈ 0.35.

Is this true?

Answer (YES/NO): NO